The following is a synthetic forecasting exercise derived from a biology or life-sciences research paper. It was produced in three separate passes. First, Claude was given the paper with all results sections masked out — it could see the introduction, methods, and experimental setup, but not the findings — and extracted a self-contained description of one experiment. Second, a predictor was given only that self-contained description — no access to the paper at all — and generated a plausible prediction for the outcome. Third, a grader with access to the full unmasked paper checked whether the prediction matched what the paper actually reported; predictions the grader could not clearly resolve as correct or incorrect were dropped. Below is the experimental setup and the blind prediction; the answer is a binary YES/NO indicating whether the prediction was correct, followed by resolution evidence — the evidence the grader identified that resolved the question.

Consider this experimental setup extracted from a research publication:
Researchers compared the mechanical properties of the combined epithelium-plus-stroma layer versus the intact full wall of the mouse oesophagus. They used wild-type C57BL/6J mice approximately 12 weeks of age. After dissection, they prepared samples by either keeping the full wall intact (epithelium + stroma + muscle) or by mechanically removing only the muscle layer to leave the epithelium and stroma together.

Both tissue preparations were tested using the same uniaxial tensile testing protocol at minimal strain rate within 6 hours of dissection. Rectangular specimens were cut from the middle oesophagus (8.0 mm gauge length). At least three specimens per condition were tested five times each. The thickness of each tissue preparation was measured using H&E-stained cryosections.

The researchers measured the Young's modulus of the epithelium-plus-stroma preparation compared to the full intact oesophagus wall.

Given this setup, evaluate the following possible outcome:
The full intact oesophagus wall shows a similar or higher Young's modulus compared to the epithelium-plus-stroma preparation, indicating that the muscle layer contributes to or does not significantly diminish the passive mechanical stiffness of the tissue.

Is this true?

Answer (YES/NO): NO